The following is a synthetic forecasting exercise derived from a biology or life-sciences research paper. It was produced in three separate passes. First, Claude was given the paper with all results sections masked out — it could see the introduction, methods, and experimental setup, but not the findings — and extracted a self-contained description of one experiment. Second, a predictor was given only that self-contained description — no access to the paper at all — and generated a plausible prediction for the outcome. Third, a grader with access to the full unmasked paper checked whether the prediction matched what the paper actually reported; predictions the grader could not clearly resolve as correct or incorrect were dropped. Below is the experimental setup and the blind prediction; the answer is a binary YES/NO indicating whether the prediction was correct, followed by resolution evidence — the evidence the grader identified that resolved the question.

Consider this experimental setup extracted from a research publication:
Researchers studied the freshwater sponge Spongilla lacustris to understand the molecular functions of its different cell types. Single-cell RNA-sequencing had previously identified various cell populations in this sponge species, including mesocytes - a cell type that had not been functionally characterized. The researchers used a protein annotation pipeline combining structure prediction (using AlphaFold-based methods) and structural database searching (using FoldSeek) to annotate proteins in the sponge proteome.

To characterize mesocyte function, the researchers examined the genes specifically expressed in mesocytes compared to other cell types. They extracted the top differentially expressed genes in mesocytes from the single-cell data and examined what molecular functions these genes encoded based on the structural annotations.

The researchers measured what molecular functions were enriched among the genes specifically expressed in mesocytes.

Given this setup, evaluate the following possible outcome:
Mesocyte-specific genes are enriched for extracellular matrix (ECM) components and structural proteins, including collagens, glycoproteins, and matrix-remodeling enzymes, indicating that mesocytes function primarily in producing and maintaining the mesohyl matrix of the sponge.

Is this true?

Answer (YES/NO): NO